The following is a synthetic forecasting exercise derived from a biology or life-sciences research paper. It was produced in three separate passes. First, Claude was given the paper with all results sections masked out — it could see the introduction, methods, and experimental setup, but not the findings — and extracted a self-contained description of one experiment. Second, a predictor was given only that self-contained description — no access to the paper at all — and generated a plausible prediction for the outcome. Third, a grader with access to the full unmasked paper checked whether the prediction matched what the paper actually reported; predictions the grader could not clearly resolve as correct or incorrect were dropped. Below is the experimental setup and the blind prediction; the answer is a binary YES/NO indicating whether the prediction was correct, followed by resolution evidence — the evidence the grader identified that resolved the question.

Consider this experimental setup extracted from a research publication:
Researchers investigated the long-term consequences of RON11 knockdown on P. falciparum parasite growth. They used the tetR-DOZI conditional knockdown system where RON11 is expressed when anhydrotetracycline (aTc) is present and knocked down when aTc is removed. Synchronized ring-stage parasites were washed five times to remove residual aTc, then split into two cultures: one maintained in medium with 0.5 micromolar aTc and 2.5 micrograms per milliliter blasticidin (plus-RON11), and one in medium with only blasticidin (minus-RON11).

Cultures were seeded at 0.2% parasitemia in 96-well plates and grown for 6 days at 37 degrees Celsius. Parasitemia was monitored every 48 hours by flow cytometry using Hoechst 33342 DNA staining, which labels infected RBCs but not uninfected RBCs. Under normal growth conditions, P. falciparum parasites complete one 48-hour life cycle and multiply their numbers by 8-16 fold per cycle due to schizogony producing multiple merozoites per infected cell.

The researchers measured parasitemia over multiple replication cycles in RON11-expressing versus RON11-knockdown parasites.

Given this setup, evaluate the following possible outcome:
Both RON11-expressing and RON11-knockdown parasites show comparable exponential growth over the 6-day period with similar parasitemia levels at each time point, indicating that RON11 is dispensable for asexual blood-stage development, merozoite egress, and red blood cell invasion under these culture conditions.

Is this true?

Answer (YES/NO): NO